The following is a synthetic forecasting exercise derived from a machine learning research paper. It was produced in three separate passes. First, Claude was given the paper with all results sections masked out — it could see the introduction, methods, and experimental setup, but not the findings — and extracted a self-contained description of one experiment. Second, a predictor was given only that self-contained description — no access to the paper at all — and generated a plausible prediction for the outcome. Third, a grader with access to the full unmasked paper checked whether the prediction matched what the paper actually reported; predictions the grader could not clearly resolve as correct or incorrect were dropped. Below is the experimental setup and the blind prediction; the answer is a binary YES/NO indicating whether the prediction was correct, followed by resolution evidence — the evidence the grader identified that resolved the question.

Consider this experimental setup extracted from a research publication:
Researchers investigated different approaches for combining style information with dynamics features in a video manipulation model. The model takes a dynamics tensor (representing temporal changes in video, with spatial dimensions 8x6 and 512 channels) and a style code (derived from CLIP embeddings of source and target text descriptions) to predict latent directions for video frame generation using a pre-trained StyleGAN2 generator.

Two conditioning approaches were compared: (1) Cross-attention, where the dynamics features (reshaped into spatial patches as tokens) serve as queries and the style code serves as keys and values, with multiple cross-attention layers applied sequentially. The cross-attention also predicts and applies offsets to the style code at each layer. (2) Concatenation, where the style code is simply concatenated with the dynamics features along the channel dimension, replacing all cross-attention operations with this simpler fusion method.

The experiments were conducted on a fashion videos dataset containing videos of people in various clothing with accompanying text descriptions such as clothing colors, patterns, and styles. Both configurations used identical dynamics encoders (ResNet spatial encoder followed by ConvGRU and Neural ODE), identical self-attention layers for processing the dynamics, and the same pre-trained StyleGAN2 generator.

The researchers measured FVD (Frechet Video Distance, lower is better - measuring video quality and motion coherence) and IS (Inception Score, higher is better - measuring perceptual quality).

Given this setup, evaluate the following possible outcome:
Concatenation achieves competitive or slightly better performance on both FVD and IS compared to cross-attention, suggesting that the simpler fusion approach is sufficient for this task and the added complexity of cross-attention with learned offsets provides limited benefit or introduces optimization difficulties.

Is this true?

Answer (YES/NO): NO